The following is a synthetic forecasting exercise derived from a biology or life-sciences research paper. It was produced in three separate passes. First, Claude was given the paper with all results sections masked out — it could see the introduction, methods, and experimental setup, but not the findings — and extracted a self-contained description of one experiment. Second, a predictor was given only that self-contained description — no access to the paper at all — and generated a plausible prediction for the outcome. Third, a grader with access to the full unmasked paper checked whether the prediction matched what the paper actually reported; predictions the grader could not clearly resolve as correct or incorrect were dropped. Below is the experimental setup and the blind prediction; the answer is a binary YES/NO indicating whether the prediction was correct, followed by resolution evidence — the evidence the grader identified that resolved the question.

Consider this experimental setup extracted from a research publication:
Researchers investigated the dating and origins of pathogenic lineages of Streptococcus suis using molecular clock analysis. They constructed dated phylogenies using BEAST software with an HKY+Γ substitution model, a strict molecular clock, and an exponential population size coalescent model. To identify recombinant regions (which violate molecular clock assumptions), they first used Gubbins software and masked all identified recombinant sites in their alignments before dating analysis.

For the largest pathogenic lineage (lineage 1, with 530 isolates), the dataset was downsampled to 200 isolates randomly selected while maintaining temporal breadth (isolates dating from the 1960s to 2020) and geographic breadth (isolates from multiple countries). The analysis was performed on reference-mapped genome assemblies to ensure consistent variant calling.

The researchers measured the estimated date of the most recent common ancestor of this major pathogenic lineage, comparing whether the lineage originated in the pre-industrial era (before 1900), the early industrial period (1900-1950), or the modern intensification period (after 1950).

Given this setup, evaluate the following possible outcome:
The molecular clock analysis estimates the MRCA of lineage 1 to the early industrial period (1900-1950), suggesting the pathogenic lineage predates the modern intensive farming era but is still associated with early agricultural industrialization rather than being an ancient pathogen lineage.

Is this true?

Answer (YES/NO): NO